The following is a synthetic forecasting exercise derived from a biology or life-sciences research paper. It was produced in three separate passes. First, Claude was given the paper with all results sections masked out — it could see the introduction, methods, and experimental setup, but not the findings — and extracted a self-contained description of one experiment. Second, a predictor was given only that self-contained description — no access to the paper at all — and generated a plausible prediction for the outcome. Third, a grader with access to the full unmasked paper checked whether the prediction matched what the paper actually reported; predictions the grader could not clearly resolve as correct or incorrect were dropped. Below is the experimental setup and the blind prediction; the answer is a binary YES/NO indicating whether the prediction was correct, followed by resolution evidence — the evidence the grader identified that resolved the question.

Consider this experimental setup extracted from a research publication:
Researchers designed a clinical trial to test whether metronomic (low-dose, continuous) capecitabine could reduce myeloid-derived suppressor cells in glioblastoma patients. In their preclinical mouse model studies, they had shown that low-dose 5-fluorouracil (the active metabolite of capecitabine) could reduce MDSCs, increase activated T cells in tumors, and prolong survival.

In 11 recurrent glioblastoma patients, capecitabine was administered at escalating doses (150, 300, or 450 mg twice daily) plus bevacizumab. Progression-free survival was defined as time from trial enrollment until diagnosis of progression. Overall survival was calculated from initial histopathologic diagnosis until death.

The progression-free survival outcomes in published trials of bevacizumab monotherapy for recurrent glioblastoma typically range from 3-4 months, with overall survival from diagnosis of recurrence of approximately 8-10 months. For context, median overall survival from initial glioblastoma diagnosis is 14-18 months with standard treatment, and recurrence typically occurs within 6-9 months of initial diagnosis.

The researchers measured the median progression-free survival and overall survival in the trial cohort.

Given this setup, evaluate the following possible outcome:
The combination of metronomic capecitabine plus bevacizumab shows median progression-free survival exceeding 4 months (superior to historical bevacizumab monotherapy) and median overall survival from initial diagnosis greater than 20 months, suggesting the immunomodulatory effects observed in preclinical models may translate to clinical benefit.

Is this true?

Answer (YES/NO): YES